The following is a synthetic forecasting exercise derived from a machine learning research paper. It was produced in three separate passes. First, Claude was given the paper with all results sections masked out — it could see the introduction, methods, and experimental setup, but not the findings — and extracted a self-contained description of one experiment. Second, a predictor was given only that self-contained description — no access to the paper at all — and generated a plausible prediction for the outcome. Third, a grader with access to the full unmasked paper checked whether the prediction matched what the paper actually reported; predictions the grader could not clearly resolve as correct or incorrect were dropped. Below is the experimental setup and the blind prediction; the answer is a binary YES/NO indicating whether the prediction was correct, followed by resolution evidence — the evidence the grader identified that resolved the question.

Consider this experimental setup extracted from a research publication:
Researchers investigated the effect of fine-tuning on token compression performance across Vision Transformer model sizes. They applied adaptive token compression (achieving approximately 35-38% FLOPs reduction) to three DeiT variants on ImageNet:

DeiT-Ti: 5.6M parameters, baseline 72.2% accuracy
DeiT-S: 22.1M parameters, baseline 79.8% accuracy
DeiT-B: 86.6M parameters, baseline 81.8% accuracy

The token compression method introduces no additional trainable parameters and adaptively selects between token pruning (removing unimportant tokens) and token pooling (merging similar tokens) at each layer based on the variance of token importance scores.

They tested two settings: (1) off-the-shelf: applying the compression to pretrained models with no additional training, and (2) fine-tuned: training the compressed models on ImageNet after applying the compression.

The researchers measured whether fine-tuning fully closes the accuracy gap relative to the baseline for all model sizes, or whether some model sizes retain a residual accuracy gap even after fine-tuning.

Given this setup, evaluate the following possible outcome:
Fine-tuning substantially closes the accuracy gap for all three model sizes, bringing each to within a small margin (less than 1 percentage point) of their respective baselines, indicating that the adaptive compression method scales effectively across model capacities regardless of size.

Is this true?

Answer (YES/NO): YES